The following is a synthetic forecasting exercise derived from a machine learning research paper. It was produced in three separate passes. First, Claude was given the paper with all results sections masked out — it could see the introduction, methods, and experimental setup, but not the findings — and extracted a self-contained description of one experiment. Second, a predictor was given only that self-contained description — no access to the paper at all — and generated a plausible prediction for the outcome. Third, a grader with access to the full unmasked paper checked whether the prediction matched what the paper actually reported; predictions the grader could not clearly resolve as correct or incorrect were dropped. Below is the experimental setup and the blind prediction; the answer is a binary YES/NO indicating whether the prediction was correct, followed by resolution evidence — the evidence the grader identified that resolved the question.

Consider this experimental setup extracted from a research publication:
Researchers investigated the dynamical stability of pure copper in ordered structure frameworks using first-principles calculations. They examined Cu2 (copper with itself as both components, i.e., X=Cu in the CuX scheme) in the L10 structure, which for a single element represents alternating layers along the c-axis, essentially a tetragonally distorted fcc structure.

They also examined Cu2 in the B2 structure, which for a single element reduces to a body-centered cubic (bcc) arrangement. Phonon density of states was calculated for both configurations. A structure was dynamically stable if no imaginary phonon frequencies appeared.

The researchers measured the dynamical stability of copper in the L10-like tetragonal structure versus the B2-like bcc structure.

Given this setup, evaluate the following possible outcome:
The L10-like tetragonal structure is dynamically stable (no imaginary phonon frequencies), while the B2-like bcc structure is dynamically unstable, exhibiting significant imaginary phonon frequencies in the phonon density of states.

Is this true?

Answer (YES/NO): YES